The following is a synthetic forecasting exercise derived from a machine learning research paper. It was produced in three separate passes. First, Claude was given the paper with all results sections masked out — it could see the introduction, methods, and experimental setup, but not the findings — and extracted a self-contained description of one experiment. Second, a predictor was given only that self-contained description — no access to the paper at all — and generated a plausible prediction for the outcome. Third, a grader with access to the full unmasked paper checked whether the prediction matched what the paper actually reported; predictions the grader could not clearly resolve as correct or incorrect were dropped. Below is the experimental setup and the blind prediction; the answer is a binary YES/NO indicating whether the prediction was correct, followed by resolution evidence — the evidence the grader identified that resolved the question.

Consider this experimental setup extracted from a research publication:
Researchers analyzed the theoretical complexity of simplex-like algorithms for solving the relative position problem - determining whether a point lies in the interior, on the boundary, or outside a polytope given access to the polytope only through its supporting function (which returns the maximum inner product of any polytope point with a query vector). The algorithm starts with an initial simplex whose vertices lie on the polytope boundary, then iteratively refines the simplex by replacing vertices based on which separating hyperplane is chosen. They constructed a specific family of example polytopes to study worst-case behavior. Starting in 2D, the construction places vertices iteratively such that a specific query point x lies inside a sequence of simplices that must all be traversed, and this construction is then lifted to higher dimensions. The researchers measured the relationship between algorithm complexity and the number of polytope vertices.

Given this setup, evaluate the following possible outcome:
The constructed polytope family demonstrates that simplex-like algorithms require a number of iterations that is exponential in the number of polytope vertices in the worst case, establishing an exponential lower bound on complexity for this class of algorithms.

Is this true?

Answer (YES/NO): NO